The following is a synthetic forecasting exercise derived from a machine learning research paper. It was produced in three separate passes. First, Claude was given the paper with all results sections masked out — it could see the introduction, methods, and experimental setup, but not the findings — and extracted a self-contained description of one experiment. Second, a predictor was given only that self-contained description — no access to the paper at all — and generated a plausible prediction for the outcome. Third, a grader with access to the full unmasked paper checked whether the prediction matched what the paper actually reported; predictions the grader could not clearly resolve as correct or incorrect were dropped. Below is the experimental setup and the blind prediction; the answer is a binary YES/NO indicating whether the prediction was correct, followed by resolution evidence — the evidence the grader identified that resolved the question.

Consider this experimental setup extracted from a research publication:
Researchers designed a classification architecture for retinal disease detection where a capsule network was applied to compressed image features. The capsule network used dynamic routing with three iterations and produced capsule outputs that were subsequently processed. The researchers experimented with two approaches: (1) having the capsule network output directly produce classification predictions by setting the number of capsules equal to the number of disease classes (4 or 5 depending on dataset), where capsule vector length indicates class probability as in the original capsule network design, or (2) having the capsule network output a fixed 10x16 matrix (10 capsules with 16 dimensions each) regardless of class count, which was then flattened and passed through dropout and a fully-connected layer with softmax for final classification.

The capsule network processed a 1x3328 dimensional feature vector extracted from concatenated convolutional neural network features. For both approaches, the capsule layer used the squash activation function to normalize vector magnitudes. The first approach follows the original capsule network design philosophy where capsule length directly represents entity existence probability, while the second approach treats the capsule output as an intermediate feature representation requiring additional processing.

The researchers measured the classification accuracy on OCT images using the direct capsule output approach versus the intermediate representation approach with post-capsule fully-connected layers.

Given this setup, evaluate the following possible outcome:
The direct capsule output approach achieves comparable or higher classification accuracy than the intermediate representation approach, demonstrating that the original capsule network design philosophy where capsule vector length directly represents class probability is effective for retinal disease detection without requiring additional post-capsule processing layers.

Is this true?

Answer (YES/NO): NO